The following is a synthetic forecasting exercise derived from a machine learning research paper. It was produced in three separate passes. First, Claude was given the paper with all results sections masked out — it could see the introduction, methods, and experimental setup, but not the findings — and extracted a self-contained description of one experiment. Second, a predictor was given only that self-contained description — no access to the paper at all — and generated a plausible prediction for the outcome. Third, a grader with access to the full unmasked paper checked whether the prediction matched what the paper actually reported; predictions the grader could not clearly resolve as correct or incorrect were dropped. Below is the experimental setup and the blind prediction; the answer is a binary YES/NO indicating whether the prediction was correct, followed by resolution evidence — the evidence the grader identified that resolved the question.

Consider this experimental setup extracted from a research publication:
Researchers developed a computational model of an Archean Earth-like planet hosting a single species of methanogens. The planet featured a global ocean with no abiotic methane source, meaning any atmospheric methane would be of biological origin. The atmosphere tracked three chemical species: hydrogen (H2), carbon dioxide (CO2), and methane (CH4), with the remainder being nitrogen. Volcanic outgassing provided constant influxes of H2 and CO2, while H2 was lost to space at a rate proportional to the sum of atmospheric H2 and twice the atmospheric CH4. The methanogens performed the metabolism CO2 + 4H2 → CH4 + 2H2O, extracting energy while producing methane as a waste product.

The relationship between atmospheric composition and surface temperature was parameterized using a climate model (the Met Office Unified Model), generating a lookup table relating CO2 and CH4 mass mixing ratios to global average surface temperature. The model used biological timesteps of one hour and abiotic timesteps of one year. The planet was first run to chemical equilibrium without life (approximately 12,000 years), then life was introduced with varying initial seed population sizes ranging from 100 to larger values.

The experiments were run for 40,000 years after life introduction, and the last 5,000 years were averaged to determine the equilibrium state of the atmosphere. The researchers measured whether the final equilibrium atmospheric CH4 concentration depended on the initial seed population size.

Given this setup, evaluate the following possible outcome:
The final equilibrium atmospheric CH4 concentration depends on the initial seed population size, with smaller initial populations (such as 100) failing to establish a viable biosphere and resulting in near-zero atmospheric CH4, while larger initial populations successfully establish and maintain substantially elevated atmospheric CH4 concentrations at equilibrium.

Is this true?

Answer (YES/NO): NO